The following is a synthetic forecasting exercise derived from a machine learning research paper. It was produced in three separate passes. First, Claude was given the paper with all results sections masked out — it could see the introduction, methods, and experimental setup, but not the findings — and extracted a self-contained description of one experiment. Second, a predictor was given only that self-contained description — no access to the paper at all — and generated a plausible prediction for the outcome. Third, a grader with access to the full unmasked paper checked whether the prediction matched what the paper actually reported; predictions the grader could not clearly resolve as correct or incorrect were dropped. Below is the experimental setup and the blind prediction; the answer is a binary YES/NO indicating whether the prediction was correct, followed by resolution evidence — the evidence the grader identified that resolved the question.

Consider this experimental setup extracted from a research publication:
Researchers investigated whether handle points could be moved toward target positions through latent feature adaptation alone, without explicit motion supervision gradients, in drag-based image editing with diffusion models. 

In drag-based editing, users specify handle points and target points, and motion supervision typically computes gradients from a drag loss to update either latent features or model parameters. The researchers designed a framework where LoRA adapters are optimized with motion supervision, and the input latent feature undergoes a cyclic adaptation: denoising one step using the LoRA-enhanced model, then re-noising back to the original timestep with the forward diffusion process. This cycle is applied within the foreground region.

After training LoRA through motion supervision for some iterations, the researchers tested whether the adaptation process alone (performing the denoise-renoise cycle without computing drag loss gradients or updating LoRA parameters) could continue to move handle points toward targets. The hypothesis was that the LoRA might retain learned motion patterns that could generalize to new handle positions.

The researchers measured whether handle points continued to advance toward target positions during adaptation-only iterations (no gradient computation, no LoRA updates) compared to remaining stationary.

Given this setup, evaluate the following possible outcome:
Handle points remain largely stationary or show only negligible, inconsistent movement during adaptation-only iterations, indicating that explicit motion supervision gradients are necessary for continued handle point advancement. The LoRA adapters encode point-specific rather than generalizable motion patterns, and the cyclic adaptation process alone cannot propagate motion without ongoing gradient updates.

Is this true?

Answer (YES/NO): NO